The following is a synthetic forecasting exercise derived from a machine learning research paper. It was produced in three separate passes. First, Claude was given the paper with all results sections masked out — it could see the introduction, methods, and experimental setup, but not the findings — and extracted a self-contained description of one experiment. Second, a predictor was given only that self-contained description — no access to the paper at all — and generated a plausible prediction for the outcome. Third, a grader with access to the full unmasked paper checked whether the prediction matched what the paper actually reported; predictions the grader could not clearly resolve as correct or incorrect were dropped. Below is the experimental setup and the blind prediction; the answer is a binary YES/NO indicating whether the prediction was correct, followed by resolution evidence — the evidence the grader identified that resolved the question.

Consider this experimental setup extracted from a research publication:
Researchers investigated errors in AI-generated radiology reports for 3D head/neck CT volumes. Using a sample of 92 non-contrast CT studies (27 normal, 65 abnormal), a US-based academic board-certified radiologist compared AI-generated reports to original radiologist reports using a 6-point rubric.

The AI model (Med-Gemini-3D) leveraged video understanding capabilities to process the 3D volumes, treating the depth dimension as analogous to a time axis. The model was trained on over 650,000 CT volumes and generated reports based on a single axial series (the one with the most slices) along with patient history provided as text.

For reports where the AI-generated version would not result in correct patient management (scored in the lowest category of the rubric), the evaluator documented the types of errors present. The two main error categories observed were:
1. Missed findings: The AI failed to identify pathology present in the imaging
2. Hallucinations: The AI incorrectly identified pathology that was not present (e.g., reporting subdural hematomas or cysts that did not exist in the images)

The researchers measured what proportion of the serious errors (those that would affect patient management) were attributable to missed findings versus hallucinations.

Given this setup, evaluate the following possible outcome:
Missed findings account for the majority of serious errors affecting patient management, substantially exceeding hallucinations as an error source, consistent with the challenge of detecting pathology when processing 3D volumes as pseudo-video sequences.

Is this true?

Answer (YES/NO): NO